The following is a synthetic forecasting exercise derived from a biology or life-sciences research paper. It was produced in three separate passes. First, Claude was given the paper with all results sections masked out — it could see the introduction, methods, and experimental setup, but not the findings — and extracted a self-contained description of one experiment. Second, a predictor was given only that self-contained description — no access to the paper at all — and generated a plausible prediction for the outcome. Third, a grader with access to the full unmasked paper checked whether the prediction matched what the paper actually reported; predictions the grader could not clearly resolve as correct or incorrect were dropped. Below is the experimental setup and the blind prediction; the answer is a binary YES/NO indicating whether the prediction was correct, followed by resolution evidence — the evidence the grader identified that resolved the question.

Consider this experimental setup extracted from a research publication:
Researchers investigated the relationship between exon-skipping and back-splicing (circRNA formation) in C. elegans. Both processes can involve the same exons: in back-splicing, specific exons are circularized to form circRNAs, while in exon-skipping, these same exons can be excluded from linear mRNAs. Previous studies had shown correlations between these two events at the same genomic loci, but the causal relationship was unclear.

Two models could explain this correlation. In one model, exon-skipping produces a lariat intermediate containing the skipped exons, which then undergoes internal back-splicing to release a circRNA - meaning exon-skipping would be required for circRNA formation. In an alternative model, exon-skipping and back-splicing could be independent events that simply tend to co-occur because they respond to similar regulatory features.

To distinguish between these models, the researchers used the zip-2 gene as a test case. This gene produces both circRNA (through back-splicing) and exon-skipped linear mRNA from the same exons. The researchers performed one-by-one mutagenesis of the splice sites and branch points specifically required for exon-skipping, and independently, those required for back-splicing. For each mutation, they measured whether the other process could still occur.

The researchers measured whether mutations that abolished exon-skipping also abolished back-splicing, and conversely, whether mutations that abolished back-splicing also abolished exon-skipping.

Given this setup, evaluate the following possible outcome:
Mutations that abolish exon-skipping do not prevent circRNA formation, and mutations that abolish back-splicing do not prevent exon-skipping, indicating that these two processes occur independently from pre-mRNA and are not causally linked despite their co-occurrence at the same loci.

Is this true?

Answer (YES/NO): YES